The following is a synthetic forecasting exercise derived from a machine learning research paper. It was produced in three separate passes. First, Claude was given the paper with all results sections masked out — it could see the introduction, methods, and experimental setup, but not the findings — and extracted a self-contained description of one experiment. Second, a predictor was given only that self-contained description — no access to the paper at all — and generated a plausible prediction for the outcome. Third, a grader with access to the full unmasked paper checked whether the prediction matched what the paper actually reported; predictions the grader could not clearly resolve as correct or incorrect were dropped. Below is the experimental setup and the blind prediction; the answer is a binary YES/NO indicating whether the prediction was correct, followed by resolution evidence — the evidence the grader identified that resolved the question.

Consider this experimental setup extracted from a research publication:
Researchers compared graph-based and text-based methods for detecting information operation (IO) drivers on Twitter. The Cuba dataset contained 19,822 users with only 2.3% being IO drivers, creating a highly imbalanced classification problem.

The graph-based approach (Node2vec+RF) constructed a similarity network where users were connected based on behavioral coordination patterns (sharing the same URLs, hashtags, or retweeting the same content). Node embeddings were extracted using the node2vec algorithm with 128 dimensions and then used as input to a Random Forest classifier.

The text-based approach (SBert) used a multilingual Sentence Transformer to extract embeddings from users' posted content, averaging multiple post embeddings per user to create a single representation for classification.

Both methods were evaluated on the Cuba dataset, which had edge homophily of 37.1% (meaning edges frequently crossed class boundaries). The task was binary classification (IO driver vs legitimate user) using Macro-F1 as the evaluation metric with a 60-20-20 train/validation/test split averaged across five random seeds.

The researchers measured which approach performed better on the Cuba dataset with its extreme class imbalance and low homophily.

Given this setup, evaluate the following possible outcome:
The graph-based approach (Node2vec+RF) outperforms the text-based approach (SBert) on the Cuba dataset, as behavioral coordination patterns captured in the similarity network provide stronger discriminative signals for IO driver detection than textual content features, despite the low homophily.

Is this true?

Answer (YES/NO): YES